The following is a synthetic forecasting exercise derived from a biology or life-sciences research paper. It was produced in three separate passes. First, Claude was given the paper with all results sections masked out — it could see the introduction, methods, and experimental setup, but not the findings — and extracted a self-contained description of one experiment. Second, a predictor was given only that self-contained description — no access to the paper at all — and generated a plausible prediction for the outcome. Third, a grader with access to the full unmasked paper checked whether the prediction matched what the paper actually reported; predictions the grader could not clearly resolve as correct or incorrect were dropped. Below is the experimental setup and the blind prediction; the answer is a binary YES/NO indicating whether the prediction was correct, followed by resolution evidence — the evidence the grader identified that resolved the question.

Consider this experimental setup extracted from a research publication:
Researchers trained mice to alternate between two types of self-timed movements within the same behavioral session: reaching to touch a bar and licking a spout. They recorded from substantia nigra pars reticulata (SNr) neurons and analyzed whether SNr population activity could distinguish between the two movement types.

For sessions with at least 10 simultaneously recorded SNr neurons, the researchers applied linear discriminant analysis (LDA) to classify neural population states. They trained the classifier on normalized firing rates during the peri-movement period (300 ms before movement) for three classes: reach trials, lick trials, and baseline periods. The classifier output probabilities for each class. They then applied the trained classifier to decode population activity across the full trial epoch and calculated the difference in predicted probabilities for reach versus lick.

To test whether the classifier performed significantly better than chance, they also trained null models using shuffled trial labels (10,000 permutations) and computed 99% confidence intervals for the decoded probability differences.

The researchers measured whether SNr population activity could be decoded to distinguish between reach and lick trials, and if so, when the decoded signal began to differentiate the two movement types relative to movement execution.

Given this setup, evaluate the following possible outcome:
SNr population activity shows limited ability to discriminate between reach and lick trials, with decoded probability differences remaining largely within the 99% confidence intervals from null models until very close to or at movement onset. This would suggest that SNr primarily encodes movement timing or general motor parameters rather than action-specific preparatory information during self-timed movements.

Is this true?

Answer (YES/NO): NO